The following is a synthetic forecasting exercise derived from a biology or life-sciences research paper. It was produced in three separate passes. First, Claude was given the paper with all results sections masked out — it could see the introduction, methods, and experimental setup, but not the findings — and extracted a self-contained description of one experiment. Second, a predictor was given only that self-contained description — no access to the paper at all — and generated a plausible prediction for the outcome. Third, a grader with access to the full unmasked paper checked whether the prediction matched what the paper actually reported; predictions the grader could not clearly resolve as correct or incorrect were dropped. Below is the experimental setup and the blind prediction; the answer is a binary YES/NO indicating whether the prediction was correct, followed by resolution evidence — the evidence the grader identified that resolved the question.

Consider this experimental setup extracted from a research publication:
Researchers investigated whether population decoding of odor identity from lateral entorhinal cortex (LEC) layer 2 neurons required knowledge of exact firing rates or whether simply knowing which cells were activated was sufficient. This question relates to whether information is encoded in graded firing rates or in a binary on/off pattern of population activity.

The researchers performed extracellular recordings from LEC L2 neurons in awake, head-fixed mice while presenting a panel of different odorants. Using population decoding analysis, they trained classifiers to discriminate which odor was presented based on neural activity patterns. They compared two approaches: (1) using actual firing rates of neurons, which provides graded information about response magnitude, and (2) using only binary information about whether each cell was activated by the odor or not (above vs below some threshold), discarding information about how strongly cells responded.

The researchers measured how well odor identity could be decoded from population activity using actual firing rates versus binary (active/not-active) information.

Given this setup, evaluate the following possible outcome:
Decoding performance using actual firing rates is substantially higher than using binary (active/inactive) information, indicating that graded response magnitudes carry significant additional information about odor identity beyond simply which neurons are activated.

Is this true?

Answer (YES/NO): NO